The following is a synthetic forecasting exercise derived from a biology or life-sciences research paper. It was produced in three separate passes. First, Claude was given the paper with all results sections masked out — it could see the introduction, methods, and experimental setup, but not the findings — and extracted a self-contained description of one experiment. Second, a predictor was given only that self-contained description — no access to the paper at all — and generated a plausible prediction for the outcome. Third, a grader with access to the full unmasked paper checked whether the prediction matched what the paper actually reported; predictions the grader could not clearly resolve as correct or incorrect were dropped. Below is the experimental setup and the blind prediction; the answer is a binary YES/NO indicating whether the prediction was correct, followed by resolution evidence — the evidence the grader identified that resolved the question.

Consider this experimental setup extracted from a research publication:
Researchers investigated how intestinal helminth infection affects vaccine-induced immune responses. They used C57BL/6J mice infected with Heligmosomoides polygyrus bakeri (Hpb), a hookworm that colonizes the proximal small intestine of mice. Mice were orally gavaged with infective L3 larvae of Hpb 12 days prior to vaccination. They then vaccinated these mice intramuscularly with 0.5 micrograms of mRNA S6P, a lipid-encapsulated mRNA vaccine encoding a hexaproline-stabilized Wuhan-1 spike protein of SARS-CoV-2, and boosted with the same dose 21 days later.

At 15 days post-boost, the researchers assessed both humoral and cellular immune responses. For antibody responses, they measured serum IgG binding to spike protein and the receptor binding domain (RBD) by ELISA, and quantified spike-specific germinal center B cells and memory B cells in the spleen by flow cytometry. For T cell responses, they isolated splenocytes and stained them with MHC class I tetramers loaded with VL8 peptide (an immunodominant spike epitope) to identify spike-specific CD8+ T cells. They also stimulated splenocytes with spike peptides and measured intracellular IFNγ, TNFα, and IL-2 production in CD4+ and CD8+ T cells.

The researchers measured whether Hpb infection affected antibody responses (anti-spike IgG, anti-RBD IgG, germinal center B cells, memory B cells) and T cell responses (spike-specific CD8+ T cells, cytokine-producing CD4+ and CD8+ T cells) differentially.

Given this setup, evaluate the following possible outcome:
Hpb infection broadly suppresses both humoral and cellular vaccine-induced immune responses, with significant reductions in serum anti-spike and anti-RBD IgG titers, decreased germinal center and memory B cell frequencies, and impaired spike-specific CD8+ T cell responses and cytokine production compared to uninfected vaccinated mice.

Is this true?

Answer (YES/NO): NO